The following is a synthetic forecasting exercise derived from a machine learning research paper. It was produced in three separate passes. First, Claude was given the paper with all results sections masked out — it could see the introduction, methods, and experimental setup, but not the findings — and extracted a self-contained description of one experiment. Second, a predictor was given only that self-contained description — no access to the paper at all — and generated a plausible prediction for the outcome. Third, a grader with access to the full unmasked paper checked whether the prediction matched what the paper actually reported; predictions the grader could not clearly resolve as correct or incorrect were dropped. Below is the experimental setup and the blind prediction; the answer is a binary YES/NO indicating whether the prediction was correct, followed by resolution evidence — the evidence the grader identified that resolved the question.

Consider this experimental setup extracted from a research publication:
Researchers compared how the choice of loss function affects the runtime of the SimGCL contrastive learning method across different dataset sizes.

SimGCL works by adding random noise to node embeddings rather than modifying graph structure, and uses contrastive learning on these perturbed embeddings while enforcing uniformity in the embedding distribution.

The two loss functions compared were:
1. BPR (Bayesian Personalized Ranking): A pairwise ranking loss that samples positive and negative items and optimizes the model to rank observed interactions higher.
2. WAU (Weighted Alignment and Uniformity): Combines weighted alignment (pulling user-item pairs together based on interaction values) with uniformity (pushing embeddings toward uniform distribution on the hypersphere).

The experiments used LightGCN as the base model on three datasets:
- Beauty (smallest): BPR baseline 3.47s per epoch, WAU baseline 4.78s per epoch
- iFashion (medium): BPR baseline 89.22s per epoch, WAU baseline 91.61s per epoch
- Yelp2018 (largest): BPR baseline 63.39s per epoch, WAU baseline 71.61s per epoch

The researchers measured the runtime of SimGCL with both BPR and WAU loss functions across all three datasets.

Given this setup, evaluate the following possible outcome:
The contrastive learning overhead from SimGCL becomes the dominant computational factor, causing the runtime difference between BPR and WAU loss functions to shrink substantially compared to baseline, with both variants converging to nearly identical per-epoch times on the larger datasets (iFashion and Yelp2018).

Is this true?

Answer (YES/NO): NO